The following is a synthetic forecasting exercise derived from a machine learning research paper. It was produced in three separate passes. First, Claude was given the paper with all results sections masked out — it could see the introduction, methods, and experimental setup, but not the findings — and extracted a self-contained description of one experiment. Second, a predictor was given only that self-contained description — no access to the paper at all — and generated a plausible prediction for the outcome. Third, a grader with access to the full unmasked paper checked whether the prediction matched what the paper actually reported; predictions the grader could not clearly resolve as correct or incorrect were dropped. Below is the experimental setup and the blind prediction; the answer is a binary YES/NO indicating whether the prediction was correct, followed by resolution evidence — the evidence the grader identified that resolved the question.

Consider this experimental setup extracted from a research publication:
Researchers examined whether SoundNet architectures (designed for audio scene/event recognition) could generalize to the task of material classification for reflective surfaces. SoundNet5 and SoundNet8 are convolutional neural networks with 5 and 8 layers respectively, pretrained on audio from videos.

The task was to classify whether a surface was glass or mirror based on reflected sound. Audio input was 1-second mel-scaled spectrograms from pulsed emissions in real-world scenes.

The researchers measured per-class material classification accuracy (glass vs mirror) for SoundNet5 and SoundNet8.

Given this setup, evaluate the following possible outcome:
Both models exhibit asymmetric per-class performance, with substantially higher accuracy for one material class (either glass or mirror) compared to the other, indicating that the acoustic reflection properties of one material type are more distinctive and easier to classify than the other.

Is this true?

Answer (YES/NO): NO